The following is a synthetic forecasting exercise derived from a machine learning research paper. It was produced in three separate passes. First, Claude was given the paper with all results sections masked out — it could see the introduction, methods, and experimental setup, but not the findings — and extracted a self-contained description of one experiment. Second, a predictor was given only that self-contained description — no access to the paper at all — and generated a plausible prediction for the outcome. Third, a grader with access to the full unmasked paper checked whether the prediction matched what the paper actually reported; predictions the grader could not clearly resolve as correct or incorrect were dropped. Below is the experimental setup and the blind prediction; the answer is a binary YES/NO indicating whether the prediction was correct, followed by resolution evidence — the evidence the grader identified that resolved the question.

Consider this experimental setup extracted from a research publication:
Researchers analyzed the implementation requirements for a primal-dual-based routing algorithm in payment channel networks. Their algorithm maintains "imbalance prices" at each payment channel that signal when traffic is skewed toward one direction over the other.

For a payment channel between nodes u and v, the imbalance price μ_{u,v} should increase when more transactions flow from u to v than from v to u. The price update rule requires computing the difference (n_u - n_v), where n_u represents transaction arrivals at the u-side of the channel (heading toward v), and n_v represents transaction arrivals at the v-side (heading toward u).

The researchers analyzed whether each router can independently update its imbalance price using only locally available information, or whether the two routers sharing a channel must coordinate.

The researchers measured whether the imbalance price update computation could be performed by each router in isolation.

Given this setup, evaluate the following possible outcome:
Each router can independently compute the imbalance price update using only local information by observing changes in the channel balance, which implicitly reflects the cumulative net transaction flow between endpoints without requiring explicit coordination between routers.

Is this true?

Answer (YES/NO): NO